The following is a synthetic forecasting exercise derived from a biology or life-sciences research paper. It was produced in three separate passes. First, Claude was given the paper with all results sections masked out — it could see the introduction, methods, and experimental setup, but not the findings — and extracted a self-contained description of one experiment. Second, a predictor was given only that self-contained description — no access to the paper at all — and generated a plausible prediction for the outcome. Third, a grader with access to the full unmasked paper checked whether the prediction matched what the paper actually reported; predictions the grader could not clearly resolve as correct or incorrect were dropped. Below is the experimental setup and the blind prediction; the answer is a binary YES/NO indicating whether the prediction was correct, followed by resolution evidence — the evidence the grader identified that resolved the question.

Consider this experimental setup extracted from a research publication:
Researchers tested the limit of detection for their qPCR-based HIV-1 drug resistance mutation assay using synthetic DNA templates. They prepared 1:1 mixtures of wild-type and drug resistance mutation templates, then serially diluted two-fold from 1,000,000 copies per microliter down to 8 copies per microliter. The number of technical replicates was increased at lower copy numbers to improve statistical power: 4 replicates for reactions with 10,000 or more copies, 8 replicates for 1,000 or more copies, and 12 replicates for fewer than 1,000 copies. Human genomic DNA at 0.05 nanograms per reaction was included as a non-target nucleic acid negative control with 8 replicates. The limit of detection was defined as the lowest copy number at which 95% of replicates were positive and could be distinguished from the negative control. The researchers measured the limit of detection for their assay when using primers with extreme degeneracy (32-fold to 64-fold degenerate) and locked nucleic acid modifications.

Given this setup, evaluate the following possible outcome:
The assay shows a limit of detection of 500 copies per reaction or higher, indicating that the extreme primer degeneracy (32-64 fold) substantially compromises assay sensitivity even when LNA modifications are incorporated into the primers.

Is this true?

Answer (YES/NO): NO